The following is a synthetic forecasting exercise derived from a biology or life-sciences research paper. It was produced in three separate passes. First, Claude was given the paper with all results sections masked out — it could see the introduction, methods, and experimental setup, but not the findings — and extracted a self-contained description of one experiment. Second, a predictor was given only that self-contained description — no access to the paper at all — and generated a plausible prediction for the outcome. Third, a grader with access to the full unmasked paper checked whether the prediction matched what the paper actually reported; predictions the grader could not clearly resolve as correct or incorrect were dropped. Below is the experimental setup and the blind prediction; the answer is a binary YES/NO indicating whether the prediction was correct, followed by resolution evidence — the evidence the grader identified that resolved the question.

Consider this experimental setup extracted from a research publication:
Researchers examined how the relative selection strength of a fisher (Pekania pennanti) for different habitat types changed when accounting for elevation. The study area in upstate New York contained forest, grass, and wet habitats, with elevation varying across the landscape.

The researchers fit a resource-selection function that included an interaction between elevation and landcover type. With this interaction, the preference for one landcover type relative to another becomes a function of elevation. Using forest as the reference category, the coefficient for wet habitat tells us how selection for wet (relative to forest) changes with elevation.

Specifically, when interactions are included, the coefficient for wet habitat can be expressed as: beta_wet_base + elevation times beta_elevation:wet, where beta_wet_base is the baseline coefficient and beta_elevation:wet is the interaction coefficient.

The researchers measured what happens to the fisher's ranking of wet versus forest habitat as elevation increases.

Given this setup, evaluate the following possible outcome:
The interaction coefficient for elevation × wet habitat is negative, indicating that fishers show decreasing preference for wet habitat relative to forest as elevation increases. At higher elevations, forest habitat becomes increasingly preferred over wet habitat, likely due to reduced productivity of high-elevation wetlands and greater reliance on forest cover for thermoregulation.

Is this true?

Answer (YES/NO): YES